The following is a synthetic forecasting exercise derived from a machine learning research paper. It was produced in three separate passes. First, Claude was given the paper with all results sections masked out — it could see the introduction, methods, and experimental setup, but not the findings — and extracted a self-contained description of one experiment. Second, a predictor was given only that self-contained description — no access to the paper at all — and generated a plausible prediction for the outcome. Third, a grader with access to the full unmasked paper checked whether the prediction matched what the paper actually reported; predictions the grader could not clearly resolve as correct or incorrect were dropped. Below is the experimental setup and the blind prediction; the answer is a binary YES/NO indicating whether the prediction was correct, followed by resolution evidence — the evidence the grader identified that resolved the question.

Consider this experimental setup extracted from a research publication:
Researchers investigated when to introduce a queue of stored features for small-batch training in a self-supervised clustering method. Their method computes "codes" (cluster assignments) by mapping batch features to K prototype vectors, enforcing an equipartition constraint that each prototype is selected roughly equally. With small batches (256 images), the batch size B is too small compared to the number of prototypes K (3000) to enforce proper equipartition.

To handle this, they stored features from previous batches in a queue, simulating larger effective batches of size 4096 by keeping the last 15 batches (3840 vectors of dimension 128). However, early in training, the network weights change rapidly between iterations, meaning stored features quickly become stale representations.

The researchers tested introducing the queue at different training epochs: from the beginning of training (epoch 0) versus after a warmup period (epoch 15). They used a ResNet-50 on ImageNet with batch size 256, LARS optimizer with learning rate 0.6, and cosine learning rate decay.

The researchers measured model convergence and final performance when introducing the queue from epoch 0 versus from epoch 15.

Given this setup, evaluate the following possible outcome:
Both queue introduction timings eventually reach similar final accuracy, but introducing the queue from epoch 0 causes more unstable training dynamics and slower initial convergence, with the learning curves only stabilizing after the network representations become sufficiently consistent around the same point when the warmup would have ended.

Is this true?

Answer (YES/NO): NO